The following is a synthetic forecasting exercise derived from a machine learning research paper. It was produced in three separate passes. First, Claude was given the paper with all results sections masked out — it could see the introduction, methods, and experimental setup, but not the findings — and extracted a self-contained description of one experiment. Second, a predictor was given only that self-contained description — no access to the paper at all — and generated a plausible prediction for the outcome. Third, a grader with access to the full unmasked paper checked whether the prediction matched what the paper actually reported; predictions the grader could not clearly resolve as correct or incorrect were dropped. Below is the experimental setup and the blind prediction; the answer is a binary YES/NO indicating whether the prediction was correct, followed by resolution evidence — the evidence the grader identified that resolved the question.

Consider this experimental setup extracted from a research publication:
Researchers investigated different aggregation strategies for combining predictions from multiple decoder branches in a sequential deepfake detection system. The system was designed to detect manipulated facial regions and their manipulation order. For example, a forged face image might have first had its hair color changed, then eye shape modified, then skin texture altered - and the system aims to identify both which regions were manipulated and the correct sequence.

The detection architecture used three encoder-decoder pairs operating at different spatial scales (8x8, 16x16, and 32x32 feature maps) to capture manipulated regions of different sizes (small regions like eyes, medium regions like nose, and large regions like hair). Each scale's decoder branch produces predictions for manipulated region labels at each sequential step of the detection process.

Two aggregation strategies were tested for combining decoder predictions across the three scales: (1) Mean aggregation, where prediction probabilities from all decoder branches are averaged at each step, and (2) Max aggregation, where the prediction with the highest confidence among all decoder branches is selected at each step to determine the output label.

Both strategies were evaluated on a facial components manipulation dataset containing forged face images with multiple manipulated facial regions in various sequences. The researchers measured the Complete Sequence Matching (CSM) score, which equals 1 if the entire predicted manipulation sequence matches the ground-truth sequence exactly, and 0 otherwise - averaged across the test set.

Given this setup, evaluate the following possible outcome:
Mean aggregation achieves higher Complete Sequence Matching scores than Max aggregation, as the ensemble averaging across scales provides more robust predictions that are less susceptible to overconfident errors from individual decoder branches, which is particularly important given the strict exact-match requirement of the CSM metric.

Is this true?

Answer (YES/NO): NO